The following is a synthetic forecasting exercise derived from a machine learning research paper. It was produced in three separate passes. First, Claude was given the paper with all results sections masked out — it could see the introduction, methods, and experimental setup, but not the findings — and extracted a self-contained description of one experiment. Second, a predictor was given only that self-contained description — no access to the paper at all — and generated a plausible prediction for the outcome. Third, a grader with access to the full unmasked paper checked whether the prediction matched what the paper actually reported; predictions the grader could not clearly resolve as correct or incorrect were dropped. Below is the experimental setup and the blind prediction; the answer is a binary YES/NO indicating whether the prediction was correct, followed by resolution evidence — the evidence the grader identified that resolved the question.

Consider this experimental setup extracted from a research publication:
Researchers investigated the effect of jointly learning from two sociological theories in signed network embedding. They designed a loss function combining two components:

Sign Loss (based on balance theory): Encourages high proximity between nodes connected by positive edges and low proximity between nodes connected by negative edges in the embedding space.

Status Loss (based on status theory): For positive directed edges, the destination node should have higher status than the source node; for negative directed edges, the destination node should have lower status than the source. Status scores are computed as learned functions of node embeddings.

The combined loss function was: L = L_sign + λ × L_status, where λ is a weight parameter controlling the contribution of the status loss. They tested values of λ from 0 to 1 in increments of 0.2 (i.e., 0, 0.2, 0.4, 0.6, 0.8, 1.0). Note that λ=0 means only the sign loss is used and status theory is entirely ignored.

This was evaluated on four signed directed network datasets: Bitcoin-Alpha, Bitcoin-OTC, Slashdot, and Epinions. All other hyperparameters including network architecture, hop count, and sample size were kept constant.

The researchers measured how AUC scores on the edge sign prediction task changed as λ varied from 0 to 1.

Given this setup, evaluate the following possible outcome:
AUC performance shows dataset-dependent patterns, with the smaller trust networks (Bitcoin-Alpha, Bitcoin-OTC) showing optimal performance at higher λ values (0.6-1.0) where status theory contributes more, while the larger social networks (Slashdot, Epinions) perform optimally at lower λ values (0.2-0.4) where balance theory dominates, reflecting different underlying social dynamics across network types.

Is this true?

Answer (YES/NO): NO